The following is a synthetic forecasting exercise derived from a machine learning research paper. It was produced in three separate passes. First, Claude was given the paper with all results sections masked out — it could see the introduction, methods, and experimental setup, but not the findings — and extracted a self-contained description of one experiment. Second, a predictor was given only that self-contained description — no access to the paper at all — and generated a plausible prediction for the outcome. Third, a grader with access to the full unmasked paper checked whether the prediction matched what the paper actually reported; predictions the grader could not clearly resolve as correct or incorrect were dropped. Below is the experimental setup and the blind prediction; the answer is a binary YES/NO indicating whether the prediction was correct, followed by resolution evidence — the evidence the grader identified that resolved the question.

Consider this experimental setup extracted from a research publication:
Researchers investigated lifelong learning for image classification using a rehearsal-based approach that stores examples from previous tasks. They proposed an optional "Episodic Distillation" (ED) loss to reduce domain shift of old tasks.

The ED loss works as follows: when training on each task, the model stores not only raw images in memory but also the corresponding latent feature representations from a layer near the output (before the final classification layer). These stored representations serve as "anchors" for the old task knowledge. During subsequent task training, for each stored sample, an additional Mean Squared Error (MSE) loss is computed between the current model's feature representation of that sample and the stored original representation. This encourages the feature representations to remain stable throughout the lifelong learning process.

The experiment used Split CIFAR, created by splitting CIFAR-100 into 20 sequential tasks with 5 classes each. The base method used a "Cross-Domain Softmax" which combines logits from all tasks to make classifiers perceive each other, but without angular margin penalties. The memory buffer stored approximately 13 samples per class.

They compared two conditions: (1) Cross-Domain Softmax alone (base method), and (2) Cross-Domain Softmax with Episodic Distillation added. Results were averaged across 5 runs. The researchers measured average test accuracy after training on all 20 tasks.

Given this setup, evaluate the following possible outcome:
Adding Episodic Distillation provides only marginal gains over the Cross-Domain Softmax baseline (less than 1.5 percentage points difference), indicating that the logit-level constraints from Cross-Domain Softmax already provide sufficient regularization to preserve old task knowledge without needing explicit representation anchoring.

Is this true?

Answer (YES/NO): YES